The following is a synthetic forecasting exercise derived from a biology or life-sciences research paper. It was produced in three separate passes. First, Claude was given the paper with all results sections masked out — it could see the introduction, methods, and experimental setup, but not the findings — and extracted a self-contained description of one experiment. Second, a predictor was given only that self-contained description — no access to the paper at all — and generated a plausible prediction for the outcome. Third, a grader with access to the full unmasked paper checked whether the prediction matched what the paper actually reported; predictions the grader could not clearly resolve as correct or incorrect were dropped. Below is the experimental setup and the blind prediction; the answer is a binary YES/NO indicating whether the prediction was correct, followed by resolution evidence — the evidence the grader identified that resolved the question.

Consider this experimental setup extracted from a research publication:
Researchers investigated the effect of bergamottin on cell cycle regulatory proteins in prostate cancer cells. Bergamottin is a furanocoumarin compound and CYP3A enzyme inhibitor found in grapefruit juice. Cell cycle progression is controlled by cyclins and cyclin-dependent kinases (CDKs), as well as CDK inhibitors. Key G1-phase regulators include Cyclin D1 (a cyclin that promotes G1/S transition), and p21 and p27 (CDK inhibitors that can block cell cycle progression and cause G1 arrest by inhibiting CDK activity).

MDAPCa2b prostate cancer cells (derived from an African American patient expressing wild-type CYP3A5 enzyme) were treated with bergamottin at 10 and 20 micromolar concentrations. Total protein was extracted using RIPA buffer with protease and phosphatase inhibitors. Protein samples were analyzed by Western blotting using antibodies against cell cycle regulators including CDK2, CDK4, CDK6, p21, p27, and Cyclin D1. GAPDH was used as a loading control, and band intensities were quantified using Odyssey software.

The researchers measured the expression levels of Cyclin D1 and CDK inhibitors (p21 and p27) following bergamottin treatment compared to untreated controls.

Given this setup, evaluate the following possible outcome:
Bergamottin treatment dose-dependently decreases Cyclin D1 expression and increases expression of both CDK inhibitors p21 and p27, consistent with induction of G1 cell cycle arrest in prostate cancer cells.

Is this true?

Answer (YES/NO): NO